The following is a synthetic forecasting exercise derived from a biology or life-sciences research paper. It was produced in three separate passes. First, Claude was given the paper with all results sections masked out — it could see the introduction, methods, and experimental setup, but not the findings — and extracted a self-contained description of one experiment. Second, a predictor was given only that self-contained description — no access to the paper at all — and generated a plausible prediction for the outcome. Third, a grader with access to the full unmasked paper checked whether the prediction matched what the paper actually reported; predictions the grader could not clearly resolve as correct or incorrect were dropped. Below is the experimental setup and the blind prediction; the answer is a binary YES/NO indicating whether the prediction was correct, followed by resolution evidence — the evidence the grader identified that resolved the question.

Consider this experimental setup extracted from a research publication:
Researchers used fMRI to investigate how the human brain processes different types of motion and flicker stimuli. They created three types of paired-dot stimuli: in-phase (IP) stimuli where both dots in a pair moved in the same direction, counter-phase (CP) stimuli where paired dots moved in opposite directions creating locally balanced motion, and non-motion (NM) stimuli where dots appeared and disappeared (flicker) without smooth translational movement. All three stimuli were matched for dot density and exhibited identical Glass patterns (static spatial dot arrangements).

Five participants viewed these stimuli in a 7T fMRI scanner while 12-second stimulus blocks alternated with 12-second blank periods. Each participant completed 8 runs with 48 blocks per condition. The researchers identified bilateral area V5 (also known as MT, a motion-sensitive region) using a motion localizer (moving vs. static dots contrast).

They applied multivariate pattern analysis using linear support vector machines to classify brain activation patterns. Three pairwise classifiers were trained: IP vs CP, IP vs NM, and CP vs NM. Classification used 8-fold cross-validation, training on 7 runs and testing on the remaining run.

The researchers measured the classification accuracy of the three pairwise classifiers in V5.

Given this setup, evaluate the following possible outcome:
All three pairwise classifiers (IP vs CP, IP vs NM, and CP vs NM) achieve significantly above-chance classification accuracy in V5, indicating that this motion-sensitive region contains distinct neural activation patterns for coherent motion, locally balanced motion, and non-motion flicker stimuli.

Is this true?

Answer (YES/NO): NO